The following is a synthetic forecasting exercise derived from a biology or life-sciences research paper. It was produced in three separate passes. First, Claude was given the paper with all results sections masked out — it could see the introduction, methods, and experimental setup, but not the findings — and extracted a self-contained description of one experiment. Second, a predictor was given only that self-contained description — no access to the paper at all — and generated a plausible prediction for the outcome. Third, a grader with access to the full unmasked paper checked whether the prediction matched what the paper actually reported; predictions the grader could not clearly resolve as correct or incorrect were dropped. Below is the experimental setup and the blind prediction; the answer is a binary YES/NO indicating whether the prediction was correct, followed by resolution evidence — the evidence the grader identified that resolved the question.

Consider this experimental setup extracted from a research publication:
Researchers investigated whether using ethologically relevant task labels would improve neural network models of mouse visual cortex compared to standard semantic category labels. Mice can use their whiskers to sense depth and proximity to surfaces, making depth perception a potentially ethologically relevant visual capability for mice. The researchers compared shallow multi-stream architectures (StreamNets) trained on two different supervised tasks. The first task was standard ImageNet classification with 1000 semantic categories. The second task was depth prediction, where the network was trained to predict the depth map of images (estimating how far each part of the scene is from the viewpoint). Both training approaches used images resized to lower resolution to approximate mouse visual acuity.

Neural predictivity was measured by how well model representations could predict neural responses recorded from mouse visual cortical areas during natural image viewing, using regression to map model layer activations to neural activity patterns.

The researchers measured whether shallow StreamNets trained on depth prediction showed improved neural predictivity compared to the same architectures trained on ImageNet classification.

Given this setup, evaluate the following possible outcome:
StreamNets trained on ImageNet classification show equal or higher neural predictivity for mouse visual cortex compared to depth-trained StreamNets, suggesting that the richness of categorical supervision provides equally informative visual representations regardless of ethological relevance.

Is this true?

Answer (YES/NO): YES